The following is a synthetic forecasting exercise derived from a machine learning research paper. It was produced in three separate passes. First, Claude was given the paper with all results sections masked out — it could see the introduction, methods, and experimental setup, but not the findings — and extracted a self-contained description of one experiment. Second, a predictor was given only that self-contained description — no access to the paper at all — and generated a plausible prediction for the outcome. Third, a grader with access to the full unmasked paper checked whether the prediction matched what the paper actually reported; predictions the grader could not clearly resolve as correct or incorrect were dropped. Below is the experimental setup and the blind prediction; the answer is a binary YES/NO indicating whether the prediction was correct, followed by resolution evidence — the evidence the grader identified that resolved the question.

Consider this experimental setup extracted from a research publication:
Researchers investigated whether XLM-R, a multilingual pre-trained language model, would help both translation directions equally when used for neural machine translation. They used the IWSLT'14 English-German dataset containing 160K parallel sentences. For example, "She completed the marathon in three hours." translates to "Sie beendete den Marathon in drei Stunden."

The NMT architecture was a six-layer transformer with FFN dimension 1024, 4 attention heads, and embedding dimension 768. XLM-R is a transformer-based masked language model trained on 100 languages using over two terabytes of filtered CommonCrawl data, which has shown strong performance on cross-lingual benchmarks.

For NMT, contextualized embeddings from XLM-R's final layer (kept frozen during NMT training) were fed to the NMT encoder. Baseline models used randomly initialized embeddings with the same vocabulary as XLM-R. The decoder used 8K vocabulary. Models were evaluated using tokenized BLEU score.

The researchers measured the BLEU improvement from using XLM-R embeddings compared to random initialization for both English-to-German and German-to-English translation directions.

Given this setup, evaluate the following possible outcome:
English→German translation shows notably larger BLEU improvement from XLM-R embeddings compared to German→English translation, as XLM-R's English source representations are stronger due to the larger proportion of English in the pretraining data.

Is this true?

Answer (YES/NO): NO